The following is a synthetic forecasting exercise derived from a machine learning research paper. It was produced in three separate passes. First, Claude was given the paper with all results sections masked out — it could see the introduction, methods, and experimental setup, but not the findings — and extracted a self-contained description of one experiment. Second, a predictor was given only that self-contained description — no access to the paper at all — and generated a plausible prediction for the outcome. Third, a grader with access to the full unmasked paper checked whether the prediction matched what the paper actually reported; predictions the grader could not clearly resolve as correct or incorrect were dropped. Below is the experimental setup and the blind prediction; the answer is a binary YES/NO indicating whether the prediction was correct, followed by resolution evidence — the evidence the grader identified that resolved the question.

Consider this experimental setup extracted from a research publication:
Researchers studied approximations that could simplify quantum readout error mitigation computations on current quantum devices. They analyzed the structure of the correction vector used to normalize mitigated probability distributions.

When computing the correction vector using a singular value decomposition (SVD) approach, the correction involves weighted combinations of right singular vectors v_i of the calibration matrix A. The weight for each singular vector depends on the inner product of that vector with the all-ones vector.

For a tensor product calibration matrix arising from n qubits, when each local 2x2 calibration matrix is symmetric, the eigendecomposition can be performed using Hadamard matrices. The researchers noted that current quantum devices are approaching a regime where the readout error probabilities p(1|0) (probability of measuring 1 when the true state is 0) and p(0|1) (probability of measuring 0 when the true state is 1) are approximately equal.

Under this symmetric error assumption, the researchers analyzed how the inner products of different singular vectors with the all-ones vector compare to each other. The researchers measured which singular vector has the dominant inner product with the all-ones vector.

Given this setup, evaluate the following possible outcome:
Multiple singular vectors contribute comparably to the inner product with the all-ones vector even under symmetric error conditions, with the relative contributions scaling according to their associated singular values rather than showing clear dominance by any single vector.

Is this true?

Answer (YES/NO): NO